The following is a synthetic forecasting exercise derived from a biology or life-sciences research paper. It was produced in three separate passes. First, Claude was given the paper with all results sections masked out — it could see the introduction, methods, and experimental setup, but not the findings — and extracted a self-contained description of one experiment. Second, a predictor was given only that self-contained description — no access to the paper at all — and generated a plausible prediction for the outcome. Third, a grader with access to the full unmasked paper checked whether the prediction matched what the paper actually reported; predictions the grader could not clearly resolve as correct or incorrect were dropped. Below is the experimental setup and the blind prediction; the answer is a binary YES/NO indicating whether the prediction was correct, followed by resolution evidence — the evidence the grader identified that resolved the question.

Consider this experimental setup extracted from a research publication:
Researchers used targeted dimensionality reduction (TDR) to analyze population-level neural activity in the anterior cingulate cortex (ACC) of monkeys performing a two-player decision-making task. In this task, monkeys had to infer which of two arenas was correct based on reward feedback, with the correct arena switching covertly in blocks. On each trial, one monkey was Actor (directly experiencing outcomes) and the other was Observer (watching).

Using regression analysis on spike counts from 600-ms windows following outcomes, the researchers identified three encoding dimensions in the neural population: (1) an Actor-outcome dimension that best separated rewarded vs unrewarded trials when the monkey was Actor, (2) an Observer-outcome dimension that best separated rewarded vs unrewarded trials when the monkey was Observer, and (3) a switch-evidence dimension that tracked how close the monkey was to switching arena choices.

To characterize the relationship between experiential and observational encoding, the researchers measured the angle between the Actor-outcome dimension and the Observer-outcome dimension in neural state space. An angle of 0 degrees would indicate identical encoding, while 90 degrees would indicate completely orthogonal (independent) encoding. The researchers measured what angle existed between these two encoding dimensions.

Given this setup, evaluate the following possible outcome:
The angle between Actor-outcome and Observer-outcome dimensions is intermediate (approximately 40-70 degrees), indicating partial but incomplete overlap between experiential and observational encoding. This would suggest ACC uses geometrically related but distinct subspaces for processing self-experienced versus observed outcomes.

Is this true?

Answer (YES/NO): NO